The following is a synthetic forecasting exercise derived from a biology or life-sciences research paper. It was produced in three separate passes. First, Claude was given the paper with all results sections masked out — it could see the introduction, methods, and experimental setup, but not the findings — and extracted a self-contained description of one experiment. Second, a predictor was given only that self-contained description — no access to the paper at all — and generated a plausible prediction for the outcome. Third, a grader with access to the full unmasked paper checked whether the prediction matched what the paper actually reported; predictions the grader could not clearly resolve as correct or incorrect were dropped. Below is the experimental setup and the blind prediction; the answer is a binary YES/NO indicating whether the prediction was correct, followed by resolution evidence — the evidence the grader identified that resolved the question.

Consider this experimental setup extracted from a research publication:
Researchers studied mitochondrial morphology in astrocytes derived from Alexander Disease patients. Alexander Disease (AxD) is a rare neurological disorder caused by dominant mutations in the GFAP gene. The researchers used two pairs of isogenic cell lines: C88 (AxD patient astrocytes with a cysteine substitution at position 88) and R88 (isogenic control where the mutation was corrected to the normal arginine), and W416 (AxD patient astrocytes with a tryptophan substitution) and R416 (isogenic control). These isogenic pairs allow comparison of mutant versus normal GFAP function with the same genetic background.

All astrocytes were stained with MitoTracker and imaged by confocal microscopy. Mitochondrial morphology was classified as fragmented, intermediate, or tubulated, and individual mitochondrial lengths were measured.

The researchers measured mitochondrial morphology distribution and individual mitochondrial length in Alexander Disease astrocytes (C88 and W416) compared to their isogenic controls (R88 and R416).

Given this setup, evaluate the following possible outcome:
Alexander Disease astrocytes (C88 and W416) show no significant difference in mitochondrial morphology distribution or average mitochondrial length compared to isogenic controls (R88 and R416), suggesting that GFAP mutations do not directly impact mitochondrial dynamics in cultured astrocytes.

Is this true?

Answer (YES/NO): NO